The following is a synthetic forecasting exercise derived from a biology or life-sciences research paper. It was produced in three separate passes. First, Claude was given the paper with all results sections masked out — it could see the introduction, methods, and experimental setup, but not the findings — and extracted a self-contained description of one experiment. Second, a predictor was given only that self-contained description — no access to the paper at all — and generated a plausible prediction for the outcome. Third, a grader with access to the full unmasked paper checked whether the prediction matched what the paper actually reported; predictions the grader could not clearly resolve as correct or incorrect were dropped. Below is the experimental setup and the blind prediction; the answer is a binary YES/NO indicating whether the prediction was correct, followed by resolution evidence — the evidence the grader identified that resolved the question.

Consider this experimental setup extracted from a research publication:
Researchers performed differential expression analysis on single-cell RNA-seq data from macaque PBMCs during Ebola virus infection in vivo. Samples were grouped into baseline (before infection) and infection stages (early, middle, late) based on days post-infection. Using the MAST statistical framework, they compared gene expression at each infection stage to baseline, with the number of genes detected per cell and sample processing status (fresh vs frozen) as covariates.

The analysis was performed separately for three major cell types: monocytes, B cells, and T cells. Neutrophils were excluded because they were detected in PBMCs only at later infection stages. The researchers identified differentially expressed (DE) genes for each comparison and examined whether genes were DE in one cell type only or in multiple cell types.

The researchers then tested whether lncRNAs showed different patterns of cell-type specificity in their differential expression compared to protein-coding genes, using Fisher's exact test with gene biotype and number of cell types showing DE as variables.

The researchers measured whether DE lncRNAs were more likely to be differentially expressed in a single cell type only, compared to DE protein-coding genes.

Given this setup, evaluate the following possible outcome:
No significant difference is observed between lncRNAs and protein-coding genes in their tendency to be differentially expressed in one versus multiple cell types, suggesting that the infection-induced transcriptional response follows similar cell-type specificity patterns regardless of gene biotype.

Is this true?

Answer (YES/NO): NO